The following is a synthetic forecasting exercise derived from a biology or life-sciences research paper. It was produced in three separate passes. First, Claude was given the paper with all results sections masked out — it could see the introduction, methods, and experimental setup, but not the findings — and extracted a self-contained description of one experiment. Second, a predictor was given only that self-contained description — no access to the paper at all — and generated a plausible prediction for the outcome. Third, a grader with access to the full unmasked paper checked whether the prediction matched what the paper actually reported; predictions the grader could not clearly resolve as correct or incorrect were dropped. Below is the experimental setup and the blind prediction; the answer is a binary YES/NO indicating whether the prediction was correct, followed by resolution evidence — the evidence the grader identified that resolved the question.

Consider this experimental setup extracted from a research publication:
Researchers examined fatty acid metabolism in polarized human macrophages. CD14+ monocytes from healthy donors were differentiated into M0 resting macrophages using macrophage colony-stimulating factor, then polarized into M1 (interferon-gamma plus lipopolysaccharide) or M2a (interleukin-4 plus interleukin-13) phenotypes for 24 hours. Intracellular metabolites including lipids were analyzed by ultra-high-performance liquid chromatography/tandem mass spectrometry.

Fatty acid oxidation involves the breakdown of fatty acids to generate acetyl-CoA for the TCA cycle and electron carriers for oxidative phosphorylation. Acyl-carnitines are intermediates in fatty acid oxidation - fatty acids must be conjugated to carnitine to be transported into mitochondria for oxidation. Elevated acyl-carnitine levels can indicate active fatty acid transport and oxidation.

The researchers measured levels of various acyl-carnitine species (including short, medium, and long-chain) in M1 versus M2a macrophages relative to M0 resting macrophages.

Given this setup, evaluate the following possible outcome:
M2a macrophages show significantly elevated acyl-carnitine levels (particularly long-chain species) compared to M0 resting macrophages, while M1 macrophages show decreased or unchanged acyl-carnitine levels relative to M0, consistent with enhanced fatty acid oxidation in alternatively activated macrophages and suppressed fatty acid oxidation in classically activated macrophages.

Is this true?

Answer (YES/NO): NO